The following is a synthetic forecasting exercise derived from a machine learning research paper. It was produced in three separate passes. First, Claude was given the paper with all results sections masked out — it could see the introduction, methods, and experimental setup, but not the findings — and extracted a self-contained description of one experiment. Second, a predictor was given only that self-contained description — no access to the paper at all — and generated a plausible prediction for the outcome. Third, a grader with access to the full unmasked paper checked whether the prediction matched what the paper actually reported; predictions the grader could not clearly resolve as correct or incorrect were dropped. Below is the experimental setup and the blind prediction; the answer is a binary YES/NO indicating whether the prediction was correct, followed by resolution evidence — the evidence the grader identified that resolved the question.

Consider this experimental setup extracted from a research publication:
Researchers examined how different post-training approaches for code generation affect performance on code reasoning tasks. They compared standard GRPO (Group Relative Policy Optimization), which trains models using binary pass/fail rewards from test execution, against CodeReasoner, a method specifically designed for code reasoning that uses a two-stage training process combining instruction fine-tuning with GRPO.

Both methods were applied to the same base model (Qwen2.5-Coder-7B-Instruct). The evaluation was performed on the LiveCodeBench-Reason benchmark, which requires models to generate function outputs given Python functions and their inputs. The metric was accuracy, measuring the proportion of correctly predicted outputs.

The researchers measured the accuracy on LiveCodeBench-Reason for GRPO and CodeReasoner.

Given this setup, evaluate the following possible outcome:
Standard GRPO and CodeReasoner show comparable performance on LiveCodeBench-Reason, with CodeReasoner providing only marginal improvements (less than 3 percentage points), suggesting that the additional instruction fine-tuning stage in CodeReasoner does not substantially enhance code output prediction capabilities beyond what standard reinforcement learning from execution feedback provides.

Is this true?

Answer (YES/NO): NO